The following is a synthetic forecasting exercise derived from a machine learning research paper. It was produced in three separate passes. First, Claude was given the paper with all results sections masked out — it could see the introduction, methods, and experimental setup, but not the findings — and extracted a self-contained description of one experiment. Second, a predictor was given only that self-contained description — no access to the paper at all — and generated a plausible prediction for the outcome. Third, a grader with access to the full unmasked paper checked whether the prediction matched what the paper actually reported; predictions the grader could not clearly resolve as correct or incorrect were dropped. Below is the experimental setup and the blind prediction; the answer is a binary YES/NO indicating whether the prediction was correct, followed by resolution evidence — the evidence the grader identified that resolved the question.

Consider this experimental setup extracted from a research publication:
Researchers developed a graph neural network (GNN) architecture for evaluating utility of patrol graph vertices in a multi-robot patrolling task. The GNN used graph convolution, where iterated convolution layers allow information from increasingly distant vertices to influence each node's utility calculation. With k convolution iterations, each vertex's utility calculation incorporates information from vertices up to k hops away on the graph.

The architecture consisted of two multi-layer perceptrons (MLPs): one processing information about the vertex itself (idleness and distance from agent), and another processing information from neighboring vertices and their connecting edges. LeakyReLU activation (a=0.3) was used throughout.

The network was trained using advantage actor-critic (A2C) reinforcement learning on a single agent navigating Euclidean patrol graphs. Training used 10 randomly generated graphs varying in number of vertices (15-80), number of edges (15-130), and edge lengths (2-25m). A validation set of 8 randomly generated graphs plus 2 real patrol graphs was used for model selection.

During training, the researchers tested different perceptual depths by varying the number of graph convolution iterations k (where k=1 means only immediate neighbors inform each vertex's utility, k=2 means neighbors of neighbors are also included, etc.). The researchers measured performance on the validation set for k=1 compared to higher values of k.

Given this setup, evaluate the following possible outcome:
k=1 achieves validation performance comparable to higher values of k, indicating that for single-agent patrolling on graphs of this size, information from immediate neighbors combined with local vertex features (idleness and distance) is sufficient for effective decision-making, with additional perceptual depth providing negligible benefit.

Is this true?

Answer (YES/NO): NO